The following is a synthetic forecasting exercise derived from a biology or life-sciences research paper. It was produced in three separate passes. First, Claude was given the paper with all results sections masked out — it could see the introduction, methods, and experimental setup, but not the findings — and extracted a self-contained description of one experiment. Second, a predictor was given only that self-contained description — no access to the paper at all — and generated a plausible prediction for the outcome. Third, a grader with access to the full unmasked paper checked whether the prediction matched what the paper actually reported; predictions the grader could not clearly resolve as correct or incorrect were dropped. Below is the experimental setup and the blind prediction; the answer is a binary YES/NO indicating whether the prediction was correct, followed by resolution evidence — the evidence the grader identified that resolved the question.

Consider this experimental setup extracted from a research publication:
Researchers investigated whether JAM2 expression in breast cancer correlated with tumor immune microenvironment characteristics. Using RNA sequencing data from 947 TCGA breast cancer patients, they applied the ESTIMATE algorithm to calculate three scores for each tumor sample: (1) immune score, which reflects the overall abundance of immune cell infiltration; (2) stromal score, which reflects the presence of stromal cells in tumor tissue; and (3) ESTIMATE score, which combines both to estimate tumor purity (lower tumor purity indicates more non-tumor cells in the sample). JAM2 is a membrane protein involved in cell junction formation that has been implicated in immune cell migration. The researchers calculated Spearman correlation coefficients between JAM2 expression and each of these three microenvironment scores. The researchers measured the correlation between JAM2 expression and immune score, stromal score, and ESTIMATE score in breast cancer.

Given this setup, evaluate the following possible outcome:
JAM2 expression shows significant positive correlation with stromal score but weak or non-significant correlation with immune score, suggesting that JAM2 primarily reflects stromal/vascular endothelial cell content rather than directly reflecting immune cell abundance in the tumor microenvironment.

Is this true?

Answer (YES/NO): NO